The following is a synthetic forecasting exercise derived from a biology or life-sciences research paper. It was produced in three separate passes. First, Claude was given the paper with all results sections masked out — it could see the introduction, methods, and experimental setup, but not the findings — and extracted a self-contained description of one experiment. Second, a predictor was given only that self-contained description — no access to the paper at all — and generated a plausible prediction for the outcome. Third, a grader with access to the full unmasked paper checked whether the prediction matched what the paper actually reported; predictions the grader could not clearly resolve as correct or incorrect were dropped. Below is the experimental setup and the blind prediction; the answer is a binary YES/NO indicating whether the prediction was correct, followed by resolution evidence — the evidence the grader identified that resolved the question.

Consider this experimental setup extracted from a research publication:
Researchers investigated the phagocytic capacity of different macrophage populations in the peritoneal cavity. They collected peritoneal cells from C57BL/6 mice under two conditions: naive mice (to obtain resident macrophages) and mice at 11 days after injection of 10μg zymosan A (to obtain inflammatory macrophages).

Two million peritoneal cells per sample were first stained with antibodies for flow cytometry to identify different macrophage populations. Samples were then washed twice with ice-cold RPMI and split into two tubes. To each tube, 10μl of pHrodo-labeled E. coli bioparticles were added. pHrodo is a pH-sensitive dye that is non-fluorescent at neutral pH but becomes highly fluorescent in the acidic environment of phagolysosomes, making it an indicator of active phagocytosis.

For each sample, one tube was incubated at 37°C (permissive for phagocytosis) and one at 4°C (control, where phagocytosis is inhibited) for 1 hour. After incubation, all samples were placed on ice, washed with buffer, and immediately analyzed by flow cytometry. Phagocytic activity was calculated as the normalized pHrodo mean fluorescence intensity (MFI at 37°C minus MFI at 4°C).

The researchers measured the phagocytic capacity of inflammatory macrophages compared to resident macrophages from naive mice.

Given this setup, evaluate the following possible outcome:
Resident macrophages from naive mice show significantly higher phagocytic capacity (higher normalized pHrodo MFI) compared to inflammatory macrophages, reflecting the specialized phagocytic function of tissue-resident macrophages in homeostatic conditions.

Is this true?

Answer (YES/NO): YES